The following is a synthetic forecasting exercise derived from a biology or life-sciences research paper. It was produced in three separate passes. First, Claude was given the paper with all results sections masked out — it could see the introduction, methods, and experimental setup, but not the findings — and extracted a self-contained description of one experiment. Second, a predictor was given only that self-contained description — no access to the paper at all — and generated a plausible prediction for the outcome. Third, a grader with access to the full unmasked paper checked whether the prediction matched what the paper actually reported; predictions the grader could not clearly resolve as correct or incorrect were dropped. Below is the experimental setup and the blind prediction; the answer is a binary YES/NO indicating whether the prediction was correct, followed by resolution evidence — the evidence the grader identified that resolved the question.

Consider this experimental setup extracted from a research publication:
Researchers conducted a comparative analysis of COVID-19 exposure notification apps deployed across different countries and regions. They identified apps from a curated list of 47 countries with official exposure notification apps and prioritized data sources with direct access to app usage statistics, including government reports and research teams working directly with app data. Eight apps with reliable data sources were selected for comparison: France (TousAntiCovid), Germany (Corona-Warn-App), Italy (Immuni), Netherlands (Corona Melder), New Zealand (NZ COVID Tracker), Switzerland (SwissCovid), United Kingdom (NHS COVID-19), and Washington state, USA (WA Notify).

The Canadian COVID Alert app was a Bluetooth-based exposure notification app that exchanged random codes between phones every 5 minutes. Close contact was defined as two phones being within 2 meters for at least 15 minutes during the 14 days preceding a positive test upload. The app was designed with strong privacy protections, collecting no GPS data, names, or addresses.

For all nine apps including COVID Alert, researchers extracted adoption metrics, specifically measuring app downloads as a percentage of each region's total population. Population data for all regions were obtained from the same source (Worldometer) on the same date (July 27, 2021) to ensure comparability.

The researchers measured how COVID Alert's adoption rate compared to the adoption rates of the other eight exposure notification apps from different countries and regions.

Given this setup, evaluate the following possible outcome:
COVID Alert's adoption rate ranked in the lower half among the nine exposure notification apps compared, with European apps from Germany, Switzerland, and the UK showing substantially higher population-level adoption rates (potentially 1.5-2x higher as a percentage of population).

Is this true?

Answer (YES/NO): NO